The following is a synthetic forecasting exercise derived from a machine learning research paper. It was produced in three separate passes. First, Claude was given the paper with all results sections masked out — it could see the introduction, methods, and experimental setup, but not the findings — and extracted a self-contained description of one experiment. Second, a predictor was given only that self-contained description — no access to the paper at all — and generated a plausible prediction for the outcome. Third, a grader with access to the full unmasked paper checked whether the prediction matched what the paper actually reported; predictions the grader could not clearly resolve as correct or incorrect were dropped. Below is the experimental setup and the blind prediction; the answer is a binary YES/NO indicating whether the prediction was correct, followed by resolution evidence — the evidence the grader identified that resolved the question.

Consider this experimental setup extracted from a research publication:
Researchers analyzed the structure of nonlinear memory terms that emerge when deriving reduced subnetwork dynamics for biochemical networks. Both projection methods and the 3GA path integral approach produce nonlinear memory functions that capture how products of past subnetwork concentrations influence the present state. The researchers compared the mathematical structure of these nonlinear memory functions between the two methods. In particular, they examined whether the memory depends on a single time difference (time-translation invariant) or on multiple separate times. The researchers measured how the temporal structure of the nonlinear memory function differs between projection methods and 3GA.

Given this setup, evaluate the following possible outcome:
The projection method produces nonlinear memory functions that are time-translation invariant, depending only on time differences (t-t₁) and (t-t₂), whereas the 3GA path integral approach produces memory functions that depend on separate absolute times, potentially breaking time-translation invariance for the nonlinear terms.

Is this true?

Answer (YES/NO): NO